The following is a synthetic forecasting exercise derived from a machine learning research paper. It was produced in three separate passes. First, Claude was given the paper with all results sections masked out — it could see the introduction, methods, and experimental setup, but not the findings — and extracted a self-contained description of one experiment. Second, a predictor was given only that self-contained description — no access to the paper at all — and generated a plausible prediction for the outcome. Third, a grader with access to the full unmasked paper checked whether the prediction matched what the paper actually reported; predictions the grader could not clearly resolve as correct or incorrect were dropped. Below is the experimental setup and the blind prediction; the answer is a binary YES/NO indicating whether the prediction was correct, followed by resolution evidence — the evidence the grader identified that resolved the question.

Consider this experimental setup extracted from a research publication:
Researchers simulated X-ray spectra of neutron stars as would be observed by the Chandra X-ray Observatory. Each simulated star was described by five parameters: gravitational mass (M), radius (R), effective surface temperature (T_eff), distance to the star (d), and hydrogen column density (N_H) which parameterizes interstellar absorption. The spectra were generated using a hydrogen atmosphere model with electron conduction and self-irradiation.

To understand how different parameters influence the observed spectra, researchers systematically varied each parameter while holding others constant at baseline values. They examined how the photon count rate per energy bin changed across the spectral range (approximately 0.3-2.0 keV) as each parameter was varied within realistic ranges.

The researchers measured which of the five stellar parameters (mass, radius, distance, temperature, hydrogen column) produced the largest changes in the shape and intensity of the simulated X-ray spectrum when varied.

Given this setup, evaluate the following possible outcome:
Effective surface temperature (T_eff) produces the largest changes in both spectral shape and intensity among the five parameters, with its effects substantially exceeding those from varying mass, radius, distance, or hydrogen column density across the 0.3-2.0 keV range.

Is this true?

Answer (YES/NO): YES